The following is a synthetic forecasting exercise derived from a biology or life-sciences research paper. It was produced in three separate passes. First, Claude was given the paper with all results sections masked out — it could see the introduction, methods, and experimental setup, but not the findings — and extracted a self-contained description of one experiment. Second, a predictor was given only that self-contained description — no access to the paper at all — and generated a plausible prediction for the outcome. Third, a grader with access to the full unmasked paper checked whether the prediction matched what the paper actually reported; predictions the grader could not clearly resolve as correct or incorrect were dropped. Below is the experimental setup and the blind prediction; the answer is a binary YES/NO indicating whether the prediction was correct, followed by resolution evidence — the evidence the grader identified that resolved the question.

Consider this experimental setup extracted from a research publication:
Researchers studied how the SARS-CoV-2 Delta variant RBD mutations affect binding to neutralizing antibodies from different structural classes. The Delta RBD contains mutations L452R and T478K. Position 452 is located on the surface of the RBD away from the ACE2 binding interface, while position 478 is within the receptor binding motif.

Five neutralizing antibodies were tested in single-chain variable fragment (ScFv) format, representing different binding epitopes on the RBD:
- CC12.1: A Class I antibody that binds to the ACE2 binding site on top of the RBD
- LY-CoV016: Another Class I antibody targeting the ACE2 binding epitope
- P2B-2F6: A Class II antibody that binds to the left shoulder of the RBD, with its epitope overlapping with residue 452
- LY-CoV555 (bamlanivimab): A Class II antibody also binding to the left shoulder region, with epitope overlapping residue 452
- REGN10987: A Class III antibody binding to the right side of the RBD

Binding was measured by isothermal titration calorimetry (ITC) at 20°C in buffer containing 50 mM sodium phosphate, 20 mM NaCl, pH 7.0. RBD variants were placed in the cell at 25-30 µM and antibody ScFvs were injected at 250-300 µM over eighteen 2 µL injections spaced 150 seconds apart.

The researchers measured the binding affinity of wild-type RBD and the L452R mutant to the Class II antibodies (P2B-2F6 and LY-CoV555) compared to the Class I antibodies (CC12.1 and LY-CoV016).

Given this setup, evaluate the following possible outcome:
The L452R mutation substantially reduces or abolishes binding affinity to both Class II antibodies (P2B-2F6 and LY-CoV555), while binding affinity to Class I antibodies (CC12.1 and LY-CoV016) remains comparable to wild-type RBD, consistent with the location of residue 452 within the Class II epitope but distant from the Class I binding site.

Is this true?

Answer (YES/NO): NO